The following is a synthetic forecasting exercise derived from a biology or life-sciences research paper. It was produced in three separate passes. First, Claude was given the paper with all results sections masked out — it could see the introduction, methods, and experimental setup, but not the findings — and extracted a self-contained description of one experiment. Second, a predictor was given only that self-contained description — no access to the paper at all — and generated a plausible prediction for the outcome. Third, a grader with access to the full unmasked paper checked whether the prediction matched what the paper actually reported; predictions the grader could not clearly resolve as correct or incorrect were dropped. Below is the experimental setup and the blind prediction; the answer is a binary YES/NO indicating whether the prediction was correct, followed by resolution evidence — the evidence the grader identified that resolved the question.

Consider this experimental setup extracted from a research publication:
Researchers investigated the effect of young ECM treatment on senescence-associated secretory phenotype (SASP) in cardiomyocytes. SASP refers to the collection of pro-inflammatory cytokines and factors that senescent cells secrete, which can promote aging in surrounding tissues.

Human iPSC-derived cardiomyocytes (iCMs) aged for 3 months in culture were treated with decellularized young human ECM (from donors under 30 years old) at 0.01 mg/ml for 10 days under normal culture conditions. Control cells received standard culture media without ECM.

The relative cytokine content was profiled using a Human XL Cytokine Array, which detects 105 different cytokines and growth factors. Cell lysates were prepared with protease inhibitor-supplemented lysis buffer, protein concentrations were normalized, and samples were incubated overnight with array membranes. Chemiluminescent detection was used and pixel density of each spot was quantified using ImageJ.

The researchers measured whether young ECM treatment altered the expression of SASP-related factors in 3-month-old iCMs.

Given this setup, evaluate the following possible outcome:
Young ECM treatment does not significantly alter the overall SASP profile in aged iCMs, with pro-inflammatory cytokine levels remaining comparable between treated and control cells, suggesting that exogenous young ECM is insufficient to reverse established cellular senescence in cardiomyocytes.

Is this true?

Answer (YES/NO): NO